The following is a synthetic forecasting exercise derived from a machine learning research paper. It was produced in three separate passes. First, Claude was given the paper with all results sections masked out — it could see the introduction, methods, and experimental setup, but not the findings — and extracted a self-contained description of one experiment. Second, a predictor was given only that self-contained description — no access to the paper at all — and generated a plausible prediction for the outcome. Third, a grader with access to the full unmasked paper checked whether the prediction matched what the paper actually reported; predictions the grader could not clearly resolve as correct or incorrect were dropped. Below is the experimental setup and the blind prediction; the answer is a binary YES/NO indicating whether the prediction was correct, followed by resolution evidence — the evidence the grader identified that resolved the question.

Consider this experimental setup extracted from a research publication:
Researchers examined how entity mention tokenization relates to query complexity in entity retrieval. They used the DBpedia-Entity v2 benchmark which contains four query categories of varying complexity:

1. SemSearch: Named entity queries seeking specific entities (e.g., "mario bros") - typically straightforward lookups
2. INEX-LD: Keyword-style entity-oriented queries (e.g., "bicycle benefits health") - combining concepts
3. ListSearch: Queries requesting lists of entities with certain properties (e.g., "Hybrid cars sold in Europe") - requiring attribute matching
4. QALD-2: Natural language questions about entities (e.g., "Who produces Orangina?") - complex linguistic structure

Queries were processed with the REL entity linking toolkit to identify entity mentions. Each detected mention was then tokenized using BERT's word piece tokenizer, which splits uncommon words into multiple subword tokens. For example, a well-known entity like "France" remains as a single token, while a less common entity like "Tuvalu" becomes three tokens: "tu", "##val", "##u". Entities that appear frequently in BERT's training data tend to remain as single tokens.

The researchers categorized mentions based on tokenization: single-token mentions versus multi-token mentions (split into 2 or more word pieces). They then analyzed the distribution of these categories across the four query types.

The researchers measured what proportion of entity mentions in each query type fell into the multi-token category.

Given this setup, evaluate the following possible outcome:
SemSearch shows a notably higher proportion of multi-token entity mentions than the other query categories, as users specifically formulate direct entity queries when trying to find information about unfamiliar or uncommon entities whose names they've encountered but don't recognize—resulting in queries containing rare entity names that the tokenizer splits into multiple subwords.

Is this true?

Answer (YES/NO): NO